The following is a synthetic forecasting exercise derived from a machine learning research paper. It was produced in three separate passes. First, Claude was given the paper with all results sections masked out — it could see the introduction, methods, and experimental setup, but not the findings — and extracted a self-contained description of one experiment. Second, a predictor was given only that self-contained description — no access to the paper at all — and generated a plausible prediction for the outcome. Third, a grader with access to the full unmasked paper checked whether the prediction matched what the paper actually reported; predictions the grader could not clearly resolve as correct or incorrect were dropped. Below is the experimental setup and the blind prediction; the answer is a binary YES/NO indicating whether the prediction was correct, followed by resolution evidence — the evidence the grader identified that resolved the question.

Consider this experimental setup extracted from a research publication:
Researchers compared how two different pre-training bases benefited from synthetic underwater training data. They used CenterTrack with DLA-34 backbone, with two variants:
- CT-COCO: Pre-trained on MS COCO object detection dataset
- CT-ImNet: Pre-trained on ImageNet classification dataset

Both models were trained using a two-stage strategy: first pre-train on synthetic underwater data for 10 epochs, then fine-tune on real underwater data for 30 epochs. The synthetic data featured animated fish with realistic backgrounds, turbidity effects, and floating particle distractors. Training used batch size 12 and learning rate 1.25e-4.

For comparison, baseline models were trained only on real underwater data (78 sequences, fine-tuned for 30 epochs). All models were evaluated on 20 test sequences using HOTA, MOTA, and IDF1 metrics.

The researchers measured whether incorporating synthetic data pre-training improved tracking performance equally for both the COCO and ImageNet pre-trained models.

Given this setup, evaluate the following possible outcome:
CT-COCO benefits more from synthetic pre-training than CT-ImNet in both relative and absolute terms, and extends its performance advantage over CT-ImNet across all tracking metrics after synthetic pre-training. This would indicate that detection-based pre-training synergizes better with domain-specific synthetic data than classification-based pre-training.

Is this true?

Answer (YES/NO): NO